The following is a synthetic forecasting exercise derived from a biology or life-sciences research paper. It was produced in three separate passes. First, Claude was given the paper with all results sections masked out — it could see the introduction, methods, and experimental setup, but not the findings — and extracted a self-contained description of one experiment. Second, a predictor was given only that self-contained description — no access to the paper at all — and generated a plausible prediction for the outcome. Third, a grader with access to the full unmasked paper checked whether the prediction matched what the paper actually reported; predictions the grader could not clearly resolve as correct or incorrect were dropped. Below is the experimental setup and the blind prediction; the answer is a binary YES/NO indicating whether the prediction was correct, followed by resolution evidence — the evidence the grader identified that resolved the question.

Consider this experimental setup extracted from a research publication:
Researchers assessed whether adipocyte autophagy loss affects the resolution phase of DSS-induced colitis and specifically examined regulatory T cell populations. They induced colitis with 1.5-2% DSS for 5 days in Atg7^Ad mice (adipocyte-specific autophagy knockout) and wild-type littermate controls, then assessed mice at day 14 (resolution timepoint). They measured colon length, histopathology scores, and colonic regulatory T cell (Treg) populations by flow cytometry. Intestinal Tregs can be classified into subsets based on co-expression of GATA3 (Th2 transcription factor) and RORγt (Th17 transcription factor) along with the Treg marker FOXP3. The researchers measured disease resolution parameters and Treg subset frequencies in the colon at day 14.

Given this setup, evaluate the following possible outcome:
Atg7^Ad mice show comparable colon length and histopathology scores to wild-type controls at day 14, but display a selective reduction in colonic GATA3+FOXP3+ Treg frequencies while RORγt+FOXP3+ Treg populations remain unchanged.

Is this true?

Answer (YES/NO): NO